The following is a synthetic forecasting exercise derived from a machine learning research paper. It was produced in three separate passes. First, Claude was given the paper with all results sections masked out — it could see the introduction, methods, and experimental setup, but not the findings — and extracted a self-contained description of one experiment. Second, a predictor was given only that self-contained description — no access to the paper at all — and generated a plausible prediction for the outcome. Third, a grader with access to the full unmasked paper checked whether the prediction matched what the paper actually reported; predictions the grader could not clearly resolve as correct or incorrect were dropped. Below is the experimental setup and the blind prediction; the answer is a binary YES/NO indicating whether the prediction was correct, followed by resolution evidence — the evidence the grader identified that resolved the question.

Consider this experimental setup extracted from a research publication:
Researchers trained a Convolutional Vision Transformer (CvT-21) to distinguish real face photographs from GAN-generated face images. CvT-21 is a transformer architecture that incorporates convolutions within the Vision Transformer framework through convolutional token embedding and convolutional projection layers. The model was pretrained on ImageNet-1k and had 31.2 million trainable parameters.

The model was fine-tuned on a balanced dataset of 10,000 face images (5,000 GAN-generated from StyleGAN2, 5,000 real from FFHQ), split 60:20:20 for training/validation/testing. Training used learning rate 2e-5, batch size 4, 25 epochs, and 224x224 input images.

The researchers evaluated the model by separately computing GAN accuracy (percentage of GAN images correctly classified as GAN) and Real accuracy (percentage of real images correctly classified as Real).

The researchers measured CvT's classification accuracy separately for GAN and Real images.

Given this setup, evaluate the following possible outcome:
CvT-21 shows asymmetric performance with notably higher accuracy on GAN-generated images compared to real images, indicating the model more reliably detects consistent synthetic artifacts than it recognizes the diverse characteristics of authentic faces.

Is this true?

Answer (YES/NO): NO